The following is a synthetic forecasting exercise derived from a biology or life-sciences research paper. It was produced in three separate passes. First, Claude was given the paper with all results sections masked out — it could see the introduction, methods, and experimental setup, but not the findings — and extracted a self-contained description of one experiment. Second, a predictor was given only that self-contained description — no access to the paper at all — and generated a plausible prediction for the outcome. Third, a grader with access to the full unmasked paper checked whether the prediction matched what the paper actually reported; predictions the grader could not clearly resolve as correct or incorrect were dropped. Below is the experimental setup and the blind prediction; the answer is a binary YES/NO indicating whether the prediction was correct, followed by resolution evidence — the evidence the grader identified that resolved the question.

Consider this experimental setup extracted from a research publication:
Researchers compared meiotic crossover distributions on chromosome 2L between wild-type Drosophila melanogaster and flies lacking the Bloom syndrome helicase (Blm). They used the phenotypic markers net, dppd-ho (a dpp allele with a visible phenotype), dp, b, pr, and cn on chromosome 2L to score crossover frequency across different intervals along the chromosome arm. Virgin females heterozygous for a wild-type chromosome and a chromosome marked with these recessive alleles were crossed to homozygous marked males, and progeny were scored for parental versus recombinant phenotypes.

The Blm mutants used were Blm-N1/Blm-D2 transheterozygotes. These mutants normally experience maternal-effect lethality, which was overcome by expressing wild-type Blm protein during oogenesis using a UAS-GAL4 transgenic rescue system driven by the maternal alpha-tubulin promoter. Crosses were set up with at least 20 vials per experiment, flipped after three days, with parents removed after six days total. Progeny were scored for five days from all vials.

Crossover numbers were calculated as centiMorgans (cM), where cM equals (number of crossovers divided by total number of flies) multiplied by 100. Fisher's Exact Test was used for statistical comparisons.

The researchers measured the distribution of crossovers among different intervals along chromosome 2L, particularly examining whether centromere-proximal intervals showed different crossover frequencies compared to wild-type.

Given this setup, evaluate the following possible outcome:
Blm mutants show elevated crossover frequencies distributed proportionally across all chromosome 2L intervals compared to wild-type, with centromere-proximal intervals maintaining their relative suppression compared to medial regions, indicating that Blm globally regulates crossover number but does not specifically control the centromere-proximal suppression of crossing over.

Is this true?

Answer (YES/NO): NO